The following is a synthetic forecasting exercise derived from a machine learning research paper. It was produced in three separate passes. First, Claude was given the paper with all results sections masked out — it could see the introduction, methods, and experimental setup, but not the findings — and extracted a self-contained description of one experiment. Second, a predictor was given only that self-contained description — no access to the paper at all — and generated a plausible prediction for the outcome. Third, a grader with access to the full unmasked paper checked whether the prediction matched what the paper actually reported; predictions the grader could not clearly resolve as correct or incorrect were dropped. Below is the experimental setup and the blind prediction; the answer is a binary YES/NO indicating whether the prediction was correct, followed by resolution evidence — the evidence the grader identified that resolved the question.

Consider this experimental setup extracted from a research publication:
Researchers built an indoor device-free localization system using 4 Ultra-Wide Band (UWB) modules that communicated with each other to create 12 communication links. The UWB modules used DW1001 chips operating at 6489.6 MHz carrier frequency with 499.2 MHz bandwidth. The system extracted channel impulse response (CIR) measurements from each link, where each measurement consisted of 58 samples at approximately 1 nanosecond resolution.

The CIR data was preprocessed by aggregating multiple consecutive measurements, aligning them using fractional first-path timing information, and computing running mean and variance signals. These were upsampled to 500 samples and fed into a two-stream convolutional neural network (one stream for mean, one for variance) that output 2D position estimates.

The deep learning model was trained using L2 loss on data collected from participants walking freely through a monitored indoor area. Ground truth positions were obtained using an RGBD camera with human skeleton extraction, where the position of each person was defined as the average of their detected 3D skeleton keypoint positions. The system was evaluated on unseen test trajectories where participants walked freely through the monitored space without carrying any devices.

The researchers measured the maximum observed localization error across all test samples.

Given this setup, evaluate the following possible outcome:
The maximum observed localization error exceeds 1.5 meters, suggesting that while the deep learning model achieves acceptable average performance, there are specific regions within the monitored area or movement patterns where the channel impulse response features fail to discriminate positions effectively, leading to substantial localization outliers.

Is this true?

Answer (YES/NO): NO